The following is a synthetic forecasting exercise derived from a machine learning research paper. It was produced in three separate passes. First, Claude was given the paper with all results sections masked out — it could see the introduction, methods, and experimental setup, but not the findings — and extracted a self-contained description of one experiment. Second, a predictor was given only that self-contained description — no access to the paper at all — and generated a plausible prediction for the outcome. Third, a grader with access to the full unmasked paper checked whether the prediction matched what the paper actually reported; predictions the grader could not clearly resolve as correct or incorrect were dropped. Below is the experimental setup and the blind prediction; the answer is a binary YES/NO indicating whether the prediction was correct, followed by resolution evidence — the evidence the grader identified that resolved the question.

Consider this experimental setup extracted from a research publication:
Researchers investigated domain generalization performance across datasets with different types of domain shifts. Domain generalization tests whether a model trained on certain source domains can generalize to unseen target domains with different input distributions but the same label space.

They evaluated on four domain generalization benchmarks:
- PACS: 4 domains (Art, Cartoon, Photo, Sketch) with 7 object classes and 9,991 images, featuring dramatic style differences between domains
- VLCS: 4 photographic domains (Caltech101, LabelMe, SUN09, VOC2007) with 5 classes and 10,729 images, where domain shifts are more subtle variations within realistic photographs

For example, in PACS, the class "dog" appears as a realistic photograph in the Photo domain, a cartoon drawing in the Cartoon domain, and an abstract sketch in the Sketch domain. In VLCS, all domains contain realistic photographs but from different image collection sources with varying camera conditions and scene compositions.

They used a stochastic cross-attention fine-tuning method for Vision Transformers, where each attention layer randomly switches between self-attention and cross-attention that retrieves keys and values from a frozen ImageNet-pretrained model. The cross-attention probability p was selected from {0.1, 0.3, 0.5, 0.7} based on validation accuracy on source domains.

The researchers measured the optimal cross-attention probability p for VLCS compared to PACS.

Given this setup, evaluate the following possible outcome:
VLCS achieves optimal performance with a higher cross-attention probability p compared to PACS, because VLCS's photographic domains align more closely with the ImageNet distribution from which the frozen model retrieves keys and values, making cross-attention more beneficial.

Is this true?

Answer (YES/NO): YES